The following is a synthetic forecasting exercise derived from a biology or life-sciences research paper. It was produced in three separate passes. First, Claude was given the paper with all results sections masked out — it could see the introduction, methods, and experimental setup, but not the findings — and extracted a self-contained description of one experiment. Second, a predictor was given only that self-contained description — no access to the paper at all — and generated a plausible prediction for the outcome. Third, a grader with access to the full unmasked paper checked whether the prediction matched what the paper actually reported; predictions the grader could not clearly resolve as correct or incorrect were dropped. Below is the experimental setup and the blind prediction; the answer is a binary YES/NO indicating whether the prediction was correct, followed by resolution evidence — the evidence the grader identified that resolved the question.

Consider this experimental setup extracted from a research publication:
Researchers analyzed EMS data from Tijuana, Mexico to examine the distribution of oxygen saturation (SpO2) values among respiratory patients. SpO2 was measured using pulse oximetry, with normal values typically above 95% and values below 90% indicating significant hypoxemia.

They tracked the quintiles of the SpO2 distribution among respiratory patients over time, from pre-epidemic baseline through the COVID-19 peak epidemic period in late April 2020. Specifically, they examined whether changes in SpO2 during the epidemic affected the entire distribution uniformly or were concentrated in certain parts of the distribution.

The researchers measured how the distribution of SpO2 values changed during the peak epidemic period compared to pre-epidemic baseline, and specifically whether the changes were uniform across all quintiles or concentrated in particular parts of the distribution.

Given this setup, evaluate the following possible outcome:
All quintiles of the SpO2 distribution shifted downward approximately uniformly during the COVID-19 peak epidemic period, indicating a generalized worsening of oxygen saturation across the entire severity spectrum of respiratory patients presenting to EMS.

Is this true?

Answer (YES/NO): NO